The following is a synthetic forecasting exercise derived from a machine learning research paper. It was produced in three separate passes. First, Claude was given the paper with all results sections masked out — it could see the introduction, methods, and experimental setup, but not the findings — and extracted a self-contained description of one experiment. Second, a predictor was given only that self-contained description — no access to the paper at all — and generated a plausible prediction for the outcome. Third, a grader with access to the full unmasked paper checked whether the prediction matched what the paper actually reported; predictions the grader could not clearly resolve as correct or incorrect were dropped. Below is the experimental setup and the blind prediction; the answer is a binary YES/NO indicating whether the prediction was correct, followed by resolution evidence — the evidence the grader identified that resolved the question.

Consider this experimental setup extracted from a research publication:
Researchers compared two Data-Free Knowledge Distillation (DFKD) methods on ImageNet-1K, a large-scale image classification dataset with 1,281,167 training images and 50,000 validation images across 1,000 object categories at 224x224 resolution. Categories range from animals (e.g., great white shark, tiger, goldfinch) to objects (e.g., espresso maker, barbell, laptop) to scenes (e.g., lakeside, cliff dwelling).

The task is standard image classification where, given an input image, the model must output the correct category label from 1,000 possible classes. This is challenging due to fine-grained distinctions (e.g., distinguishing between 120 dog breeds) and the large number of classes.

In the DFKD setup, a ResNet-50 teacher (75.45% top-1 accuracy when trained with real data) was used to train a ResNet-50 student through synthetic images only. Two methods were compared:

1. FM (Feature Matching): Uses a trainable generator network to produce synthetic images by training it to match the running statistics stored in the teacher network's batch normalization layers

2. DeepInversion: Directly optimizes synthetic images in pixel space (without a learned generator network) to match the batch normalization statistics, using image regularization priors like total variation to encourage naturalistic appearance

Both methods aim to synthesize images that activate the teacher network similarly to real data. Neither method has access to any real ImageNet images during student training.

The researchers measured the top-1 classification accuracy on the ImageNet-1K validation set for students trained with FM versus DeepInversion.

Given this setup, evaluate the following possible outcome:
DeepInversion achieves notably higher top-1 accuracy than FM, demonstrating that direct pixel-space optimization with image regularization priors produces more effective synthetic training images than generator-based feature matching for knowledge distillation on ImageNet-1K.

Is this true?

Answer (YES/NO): YES